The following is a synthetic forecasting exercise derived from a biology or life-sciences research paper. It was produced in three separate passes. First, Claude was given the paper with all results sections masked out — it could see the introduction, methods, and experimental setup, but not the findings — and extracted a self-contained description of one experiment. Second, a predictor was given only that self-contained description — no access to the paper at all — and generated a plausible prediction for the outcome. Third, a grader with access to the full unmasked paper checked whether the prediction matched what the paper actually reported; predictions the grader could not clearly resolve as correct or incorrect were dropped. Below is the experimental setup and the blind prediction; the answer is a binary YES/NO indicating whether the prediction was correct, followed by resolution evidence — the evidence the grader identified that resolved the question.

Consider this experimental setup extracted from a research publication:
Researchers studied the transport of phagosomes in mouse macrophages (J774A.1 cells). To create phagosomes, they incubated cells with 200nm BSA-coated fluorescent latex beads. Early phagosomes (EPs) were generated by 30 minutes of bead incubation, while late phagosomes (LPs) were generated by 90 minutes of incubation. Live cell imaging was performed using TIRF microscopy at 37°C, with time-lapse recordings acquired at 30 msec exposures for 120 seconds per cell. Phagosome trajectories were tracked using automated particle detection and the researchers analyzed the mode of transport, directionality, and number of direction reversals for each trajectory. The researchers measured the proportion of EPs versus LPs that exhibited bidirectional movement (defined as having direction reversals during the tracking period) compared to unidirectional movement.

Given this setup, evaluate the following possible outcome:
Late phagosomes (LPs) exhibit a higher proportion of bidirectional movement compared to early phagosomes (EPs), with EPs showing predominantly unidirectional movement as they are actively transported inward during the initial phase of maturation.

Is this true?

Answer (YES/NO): YES